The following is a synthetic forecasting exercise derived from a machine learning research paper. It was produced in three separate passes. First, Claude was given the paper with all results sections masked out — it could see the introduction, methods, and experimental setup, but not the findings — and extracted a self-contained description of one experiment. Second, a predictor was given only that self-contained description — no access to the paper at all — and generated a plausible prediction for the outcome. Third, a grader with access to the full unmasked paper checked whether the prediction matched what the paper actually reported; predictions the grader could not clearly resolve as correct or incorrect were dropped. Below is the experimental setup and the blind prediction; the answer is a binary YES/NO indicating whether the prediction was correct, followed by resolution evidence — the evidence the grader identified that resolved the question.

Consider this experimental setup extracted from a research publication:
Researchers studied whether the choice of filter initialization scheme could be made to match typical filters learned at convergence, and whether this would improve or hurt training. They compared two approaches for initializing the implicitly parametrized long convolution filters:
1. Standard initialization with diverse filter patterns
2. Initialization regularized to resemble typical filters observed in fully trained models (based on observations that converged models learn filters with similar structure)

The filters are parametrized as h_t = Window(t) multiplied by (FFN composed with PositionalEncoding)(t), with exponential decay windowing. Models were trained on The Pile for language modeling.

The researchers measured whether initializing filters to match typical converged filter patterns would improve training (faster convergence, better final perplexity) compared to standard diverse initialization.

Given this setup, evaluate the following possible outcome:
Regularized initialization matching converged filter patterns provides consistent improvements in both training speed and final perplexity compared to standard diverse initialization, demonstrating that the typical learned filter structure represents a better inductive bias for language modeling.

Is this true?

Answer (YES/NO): NO